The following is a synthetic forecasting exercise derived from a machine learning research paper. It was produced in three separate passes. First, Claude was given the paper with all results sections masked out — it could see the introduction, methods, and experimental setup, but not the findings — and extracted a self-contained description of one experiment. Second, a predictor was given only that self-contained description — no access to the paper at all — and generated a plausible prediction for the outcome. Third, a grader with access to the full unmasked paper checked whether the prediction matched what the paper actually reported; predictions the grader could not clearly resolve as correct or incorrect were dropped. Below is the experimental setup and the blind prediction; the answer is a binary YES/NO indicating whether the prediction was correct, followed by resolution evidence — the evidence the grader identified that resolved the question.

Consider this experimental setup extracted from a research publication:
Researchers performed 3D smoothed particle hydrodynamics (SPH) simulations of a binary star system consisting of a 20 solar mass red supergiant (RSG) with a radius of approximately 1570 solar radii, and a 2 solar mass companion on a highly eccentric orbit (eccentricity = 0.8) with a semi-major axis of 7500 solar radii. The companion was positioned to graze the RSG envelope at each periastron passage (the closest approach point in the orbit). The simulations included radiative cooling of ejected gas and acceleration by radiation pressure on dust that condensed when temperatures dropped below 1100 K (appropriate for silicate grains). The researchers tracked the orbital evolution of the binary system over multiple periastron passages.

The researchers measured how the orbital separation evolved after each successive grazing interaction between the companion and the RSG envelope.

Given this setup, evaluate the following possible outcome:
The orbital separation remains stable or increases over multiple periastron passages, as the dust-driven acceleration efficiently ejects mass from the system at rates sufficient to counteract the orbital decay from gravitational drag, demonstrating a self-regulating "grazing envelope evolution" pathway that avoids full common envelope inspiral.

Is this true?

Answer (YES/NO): NO